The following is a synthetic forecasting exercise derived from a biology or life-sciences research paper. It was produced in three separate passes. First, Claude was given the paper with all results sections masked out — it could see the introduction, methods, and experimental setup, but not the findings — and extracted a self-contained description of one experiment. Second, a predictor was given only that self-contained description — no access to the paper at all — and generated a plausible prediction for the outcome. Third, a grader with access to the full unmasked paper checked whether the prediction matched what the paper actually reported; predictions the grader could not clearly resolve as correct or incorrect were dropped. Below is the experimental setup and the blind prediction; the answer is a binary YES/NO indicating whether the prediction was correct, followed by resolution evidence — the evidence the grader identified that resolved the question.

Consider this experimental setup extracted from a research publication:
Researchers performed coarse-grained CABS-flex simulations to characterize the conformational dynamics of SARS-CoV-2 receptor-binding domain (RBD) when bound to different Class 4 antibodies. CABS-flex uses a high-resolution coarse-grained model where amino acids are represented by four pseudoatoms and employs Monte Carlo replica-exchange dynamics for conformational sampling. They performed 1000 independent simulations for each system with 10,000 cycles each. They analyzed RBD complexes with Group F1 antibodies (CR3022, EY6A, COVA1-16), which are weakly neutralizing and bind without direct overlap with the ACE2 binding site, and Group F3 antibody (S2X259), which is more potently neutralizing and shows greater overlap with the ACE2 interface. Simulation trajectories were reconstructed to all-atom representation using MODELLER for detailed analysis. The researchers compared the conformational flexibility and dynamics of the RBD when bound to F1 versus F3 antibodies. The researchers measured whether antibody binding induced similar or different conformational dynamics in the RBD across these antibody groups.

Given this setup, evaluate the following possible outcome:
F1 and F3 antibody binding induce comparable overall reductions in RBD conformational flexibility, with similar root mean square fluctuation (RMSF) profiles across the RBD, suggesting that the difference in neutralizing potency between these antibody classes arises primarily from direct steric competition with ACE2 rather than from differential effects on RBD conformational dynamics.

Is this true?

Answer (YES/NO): NO